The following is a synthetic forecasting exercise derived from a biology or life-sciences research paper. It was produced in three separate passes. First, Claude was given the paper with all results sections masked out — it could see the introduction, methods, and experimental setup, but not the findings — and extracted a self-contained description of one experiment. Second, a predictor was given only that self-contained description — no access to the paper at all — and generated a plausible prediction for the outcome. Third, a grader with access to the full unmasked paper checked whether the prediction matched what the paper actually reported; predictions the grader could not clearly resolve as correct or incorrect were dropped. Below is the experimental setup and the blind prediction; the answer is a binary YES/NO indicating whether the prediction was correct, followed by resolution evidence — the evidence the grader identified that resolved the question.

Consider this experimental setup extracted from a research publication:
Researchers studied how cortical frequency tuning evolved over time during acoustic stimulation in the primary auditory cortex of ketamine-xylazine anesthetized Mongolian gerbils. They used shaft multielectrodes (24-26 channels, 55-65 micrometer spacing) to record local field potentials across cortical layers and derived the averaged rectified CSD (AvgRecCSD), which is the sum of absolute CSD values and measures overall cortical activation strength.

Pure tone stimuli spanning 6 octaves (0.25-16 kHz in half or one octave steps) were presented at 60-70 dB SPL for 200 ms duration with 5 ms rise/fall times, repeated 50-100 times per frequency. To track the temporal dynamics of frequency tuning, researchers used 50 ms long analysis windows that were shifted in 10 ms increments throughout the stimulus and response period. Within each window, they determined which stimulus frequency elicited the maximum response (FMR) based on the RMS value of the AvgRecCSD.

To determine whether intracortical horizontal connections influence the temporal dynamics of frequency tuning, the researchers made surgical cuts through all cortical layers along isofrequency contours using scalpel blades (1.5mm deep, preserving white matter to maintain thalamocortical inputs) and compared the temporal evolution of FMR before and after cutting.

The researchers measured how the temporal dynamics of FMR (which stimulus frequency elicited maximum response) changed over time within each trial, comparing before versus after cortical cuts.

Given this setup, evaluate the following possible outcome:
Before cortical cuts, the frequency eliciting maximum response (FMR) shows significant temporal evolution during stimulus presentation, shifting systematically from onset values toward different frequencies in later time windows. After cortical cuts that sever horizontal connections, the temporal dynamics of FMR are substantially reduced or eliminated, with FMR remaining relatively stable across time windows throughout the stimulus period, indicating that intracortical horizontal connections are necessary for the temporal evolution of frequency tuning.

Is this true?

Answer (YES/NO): NO